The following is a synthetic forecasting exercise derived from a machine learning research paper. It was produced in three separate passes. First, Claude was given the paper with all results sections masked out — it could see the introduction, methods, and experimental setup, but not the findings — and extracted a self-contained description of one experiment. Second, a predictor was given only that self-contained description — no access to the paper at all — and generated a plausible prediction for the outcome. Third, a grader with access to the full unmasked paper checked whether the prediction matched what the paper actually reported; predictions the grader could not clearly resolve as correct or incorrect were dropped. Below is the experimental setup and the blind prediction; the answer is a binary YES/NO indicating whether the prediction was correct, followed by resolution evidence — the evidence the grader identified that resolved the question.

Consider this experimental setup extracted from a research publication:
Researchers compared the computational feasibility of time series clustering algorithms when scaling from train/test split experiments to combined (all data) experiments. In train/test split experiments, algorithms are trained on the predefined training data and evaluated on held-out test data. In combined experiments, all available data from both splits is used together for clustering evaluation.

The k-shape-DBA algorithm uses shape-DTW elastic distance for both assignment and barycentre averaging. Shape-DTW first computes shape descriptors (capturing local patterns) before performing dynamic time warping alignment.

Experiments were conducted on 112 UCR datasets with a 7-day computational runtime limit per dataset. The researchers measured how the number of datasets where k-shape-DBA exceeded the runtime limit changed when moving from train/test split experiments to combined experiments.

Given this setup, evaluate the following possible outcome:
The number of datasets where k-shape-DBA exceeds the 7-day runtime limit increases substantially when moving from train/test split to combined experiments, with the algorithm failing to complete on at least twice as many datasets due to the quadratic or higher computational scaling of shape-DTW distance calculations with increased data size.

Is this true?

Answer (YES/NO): YES